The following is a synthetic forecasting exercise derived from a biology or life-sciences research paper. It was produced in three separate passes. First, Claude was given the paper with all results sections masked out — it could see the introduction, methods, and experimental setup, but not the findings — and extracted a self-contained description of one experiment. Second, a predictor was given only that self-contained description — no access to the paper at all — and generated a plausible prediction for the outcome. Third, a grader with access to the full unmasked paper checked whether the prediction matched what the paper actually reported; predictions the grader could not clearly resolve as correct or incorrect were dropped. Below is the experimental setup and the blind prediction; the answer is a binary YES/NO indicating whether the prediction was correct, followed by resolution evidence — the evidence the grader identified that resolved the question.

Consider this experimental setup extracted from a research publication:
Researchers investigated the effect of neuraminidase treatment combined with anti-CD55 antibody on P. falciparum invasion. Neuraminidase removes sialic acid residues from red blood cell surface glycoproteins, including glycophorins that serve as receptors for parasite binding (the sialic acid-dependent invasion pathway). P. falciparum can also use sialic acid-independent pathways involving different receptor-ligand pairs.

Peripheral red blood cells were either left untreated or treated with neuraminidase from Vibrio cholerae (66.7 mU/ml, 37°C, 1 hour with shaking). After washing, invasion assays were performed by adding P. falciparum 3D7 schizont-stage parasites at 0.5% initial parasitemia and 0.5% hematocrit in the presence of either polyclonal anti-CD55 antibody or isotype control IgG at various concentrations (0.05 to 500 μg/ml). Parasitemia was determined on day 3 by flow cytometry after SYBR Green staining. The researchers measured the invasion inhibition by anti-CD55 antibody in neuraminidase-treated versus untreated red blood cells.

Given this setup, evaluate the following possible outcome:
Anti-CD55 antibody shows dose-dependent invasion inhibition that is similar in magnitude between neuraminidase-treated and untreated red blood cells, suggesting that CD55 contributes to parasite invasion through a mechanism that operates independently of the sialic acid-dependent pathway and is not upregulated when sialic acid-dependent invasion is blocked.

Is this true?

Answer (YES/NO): YES